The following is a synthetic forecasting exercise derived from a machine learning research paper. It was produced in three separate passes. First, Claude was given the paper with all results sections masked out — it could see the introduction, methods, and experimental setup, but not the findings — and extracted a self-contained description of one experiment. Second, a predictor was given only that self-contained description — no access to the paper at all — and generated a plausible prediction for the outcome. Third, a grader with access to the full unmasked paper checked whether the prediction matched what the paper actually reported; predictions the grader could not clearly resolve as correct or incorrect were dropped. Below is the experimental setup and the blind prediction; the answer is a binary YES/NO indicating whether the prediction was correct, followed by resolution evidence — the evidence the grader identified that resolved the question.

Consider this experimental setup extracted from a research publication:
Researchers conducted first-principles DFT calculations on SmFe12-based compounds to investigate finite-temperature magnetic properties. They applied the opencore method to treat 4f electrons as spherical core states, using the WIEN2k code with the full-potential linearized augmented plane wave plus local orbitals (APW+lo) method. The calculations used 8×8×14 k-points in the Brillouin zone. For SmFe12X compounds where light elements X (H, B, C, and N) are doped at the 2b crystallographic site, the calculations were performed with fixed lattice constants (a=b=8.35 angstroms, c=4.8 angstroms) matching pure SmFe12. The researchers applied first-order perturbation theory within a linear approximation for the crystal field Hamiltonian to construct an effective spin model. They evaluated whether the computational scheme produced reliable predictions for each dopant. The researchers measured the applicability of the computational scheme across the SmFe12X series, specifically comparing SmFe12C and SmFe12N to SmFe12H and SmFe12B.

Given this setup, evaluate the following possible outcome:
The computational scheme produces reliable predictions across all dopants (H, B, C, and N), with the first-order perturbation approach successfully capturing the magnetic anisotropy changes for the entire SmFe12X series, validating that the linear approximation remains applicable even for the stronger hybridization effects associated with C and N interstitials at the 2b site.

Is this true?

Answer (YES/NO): NO